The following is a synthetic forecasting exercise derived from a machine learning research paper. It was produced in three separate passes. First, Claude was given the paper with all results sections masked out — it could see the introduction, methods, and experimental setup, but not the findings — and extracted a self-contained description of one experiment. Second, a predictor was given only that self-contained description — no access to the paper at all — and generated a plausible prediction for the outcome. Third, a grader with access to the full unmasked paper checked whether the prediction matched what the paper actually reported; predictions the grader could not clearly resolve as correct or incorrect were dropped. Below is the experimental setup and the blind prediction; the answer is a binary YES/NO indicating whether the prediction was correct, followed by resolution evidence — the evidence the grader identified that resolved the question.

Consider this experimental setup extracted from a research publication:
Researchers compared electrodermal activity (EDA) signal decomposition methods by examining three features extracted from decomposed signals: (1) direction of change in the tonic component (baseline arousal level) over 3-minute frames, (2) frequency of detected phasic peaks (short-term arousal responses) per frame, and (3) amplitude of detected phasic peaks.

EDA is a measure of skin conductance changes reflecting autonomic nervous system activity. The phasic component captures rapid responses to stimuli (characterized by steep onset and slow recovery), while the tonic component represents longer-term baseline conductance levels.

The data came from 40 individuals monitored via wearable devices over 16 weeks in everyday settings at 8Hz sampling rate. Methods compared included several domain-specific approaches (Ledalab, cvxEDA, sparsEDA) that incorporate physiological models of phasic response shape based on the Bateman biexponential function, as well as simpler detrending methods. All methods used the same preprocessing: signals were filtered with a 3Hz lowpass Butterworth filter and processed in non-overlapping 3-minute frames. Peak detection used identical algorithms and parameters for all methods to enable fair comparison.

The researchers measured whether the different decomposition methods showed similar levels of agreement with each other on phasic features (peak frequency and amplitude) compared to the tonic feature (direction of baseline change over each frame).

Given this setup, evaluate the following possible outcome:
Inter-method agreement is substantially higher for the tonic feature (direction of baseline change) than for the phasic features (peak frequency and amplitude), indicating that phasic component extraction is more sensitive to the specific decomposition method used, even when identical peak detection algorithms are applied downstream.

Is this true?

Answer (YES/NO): NO